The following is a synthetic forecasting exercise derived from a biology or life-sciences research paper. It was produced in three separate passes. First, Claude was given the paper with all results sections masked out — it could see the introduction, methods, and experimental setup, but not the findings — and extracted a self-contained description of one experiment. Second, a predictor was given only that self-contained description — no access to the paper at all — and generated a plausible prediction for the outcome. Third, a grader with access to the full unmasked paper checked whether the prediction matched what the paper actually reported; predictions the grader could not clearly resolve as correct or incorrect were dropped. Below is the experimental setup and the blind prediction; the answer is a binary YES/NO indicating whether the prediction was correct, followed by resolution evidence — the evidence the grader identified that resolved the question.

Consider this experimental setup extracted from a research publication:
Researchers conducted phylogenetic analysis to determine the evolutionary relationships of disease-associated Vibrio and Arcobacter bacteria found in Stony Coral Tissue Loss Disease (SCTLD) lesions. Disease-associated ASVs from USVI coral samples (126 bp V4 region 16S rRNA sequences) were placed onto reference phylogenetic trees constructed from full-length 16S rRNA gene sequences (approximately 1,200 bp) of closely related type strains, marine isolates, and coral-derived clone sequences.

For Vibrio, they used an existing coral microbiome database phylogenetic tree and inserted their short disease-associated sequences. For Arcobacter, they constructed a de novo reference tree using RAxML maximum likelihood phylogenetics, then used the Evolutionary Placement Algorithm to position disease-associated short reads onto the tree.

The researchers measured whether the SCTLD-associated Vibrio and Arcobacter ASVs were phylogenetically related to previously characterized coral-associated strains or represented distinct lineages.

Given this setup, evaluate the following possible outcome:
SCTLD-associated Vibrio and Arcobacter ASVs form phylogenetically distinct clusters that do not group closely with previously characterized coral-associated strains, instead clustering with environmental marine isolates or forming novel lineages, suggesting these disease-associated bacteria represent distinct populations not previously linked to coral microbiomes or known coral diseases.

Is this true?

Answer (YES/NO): NO